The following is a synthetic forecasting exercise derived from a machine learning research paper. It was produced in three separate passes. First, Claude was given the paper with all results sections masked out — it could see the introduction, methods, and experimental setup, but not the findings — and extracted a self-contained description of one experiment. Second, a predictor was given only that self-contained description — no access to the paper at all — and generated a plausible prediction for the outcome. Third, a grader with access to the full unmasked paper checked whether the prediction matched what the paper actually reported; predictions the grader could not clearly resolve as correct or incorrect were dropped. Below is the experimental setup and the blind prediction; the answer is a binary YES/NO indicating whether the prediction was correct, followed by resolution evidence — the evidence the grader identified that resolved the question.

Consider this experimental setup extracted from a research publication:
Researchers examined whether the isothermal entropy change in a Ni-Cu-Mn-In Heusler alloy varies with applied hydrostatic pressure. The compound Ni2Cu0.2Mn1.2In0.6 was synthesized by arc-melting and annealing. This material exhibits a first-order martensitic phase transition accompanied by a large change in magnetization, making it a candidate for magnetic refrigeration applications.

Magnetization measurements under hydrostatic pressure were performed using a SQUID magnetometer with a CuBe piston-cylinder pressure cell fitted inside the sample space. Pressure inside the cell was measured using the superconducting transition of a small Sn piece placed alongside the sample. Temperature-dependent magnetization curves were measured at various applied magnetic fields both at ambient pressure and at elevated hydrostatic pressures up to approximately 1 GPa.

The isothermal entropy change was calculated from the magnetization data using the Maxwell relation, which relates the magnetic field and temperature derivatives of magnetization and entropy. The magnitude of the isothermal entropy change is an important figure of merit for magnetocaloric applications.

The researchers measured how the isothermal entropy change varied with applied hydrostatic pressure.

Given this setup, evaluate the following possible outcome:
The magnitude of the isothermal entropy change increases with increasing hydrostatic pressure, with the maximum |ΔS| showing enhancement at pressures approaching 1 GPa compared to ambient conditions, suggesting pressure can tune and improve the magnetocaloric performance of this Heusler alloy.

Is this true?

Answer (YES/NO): NO